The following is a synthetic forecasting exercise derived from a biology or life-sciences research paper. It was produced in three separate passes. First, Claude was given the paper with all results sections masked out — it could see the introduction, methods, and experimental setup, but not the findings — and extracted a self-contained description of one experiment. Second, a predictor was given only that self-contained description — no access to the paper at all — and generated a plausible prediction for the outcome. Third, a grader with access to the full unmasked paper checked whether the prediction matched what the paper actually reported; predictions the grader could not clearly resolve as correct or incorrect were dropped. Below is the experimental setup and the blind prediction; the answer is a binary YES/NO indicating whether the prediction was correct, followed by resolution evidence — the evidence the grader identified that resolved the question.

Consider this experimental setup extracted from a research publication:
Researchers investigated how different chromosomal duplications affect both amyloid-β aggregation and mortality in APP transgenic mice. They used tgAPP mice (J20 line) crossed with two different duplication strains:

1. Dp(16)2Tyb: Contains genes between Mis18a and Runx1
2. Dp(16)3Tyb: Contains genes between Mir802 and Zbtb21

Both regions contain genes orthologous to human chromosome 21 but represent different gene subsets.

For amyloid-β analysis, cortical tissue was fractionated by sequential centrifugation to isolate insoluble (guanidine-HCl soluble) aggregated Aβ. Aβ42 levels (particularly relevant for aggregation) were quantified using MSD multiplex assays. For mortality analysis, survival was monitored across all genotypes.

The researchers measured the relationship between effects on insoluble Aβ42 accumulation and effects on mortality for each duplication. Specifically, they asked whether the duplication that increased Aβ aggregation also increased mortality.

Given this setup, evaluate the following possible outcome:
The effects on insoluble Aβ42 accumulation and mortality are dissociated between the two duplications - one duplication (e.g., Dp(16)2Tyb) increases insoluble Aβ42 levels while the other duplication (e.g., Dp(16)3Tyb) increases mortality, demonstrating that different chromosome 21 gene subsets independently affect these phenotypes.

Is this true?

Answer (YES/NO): NO